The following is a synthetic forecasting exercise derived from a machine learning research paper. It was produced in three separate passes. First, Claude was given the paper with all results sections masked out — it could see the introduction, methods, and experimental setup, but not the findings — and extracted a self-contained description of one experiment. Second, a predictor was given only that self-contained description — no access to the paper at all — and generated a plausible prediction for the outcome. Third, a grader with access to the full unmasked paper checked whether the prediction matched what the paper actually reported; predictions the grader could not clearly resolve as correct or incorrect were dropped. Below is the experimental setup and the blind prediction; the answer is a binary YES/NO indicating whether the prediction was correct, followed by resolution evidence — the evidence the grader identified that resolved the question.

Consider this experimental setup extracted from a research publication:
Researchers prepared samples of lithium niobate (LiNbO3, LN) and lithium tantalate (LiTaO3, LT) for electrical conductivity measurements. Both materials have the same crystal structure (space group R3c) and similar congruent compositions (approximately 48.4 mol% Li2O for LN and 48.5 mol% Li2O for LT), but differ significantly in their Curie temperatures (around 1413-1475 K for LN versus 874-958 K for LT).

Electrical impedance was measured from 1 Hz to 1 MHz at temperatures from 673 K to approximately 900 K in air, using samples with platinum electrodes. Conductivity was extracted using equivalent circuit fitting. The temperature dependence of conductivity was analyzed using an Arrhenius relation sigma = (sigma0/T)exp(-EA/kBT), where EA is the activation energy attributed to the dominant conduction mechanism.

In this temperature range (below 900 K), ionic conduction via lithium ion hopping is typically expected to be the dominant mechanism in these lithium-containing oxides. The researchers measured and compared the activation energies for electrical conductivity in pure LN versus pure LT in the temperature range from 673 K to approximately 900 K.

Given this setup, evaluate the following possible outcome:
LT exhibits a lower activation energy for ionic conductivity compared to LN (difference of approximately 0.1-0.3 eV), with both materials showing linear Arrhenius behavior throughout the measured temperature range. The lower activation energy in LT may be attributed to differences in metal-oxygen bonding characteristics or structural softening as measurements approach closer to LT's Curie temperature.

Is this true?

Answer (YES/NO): NO